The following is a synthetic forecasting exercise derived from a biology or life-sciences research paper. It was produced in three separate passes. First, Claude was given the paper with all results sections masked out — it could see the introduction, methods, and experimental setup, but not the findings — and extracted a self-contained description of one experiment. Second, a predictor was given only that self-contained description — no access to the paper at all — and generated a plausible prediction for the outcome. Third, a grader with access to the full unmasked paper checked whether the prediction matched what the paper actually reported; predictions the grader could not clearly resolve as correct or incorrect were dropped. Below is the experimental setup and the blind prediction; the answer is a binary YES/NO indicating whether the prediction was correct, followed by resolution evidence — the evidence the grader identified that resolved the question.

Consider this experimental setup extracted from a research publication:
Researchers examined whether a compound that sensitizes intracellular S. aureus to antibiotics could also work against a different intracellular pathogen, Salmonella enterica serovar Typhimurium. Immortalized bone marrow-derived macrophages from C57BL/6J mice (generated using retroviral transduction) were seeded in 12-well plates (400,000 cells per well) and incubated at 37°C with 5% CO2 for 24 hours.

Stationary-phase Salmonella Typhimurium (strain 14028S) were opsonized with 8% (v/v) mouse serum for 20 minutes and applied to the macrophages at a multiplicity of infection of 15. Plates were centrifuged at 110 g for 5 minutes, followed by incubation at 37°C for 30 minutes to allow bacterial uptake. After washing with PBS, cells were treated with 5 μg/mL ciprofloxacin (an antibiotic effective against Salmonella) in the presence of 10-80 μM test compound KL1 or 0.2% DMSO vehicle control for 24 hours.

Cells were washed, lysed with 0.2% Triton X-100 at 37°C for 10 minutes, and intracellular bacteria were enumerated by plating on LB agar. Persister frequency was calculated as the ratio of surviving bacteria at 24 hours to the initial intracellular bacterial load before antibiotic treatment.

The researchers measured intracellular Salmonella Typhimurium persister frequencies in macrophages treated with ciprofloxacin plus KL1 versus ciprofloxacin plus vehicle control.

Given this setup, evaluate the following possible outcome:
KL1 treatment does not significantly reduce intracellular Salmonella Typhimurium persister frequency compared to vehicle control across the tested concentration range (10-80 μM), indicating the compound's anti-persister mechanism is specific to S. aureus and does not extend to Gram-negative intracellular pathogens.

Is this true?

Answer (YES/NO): NO